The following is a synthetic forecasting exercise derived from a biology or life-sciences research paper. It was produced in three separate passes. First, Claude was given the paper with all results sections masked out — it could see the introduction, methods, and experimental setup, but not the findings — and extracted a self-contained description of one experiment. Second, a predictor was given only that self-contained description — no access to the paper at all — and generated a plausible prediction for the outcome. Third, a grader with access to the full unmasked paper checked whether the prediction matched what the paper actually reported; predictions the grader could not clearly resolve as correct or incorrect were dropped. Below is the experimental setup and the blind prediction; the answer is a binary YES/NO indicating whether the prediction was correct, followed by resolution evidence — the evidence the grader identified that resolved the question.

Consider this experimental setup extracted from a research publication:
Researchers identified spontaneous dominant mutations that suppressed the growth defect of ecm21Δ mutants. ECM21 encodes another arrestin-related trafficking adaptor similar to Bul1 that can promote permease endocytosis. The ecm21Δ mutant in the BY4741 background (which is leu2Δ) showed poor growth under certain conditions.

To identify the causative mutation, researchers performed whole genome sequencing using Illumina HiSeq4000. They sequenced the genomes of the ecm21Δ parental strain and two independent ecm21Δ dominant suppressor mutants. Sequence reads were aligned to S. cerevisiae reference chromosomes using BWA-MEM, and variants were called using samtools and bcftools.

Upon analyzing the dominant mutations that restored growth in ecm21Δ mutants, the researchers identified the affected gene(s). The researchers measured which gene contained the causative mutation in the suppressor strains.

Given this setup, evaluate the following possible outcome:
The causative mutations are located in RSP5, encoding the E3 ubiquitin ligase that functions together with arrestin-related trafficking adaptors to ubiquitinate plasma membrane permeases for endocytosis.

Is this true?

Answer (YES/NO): NO